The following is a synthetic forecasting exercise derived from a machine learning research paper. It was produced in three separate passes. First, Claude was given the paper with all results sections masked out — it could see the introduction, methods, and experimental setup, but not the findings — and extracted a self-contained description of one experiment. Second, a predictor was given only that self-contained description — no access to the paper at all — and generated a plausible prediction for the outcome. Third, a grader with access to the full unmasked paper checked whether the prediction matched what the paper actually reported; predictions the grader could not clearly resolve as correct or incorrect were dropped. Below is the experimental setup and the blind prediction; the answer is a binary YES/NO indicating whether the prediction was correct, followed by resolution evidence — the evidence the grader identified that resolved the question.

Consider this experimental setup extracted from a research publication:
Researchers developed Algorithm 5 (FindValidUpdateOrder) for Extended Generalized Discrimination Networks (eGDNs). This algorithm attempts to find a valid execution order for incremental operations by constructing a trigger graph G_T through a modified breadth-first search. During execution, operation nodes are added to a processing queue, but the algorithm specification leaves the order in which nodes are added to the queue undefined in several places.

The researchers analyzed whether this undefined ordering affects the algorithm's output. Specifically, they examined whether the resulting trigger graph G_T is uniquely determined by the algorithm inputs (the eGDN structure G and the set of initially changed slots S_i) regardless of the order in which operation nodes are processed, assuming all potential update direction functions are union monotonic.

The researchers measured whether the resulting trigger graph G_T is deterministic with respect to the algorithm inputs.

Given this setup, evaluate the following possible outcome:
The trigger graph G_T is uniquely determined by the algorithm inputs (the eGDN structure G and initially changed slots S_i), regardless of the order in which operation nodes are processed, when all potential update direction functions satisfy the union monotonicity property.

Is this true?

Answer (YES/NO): YES